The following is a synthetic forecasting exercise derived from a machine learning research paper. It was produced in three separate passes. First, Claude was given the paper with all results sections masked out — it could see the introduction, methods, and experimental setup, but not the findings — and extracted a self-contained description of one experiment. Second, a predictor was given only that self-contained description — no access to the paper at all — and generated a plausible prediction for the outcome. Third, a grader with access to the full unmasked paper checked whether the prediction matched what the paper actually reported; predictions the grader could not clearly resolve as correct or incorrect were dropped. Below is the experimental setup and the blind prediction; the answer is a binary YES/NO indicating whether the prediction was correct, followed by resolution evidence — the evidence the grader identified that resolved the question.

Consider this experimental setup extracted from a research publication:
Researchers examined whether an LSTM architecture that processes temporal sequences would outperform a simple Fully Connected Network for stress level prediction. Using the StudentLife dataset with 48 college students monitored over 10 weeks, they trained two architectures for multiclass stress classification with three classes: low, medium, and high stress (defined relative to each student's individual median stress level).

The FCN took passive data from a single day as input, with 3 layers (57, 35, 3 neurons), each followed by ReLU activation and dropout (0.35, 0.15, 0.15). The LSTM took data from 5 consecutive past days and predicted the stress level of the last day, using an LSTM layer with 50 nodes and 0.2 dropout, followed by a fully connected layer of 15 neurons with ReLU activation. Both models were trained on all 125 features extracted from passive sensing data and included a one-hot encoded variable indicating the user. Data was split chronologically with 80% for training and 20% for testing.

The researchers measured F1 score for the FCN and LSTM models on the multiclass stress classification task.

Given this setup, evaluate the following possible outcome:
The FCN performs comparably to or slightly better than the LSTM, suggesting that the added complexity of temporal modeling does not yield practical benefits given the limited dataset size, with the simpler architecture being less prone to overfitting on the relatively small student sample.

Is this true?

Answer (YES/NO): NO